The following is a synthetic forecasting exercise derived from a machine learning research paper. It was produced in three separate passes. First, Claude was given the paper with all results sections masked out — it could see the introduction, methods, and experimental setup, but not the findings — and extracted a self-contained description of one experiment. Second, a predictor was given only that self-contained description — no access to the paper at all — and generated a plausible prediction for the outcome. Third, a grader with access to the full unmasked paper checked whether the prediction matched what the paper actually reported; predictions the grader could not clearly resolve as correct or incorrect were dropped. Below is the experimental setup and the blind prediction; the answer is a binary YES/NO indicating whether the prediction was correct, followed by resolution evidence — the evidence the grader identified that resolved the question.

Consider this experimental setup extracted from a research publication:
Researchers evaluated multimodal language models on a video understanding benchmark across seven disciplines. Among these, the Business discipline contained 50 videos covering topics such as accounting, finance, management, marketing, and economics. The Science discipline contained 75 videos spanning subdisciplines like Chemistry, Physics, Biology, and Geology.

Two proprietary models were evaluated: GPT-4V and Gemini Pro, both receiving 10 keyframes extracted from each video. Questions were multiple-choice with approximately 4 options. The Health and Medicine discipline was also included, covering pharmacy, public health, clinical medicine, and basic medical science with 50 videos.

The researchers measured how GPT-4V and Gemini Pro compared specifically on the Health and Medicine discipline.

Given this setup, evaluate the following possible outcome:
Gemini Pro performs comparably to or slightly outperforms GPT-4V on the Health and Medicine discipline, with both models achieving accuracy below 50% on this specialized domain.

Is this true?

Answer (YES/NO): NO